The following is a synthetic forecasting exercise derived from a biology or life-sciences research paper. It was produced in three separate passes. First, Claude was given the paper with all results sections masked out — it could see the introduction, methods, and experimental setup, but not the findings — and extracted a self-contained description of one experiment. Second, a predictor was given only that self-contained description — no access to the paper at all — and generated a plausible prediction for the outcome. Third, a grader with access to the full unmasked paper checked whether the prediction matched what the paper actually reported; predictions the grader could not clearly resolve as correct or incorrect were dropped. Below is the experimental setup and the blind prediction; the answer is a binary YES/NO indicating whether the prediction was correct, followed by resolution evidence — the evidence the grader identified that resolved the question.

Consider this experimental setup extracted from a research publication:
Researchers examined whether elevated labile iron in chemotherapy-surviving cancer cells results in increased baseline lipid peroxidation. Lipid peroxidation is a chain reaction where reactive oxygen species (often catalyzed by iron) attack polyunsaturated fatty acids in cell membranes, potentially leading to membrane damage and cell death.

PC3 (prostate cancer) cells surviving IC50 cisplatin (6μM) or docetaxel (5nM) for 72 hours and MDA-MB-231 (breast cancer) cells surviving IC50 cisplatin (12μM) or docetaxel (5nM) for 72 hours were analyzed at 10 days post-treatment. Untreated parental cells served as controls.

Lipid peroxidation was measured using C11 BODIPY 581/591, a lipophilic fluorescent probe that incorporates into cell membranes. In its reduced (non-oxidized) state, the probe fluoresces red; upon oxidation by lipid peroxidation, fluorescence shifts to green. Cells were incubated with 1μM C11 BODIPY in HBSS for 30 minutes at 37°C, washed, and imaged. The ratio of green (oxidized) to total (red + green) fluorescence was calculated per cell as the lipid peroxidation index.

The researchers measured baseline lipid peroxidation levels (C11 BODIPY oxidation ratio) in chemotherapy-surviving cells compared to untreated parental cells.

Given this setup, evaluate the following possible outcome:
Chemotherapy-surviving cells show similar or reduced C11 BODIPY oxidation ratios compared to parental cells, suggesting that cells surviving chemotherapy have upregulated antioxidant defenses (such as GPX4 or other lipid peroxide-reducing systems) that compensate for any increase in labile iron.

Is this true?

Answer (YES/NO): NO